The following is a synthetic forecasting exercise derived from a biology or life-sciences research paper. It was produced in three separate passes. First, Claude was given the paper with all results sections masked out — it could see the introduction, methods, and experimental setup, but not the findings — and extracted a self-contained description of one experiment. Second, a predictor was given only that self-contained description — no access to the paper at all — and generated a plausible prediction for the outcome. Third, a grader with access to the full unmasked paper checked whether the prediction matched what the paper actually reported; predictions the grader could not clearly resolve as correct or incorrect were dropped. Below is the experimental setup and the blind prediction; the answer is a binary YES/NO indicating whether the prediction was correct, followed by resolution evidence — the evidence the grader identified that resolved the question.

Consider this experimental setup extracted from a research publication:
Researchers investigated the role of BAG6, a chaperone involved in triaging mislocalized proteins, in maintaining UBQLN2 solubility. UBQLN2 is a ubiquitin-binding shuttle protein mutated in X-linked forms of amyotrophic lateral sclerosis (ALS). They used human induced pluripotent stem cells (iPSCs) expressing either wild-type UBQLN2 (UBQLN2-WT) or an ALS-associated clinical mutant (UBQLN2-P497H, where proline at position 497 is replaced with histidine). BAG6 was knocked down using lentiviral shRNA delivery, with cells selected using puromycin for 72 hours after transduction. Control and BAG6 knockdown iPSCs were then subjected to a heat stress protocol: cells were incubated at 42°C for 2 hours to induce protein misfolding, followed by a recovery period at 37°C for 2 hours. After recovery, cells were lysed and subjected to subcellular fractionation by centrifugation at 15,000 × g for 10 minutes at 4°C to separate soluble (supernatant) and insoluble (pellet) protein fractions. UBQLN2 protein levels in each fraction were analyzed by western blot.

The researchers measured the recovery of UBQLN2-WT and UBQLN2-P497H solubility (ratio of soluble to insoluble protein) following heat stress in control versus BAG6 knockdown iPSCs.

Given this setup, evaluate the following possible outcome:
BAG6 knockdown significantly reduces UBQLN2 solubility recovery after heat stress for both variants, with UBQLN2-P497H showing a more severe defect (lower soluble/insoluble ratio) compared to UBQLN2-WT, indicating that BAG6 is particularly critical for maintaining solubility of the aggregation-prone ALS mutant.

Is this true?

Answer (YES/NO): NO